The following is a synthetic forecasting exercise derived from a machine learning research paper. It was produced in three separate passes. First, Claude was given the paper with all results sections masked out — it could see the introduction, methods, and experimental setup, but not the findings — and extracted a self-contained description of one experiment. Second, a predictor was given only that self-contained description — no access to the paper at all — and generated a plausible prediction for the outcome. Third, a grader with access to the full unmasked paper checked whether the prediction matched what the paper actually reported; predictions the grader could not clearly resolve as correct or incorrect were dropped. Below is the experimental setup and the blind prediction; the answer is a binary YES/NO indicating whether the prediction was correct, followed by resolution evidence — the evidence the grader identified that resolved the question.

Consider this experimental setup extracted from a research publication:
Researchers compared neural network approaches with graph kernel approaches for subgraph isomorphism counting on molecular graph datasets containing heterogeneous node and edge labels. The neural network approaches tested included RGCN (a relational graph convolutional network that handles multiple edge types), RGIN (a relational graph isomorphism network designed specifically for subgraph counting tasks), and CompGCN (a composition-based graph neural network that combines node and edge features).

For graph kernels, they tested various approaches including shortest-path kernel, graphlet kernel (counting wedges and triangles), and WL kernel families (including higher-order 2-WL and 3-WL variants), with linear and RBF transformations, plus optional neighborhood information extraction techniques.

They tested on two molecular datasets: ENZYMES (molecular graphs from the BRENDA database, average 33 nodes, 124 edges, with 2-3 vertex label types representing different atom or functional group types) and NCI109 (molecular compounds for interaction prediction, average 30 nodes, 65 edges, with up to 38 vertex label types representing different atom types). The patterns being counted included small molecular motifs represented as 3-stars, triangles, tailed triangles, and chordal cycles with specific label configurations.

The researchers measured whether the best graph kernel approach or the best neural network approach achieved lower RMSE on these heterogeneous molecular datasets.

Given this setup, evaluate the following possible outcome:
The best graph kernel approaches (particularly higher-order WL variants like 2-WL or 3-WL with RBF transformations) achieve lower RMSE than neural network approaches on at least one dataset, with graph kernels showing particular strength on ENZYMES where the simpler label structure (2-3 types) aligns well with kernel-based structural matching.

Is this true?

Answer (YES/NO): NO